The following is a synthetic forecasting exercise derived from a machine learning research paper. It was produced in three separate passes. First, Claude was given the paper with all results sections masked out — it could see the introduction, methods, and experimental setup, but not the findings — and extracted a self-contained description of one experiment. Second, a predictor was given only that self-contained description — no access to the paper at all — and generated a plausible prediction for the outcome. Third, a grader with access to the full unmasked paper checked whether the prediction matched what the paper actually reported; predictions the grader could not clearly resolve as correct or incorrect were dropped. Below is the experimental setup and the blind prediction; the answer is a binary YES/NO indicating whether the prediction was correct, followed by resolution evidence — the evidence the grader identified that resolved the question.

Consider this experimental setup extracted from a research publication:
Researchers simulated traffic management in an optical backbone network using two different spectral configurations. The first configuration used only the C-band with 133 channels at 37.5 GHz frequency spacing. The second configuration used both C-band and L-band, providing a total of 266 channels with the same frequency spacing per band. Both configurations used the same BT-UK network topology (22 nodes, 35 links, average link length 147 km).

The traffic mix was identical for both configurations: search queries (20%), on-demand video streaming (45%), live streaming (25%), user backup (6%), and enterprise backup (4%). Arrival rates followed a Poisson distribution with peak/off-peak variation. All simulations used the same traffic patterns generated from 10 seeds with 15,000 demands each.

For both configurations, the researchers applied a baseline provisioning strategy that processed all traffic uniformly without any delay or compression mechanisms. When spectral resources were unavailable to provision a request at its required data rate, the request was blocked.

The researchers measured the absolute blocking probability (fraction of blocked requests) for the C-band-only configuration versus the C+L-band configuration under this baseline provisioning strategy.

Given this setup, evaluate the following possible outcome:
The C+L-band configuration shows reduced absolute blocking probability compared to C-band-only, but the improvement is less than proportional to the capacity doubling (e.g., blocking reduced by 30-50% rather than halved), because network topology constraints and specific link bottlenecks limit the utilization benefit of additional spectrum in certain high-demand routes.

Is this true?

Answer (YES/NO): NO